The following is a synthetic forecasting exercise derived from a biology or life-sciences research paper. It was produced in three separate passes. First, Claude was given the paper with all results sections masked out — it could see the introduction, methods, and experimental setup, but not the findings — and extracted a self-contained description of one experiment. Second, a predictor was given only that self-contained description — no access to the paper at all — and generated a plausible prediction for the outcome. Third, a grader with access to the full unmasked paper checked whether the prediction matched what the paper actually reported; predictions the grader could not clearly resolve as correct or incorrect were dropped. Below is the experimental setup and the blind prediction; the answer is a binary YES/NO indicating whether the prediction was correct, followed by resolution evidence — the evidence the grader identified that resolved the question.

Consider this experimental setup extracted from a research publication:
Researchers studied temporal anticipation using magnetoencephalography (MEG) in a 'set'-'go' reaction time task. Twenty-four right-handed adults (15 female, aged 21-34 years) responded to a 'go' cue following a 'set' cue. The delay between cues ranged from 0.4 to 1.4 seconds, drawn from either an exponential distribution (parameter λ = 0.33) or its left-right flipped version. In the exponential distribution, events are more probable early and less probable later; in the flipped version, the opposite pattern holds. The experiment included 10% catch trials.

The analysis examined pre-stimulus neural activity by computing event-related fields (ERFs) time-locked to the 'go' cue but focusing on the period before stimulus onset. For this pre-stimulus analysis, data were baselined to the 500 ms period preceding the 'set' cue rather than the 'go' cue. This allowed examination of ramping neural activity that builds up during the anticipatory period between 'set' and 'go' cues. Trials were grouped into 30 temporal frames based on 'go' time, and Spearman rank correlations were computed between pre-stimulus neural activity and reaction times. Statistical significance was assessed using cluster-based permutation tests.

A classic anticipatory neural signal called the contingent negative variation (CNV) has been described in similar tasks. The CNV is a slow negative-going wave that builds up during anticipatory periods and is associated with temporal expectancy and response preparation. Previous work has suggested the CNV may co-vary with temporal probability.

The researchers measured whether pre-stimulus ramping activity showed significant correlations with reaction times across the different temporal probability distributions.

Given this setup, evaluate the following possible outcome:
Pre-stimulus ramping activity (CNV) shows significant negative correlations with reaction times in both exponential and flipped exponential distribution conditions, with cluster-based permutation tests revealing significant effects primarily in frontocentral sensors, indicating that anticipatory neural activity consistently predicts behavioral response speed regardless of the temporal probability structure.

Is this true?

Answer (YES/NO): NO